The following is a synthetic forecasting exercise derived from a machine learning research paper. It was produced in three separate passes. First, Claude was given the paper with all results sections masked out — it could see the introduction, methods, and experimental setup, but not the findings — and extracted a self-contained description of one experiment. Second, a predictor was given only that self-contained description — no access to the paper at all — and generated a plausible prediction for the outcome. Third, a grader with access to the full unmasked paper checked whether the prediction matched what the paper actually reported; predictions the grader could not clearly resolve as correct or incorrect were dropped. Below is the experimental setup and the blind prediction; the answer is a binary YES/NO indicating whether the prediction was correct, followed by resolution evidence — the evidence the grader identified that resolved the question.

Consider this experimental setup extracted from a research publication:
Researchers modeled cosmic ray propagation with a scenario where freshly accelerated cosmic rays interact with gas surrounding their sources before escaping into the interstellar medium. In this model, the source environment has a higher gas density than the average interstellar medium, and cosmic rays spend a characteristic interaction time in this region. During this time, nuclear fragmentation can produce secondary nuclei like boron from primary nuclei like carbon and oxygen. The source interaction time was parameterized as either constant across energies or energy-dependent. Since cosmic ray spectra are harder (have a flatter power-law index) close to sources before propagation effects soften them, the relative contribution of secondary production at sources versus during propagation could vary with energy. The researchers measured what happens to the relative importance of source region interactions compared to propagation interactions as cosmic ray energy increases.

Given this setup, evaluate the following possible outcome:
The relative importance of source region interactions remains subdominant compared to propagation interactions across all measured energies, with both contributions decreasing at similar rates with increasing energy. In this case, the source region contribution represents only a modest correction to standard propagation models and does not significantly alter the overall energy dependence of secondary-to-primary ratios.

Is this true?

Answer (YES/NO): NO